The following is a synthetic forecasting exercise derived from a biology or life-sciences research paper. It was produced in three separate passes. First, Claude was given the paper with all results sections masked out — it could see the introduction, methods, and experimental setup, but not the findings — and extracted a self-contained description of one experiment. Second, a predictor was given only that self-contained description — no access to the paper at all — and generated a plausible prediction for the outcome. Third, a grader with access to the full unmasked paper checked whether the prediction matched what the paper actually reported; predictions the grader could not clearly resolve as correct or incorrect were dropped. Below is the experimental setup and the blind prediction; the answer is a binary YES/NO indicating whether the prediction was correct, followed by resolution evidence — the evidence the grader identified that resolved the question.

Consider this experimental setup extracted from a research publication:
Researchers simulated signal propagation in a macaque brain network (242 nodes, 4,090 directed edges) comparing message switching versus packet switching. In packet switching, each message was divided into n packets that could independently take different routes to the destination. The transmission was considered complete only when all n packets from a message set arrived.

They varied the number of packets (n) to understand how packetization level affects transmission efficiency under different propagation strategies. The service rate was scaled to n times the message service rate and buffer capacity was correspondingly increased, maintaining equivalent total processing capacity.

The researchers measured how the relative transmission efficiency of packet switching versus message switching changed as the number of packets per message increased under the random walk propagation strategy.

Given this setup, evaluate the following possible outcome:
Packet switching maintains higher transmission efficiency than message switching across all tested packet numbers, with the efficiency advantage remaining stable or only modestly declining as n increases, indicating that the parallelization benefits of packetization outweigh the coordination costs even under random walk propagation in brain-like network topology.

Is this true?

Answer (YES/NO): NO